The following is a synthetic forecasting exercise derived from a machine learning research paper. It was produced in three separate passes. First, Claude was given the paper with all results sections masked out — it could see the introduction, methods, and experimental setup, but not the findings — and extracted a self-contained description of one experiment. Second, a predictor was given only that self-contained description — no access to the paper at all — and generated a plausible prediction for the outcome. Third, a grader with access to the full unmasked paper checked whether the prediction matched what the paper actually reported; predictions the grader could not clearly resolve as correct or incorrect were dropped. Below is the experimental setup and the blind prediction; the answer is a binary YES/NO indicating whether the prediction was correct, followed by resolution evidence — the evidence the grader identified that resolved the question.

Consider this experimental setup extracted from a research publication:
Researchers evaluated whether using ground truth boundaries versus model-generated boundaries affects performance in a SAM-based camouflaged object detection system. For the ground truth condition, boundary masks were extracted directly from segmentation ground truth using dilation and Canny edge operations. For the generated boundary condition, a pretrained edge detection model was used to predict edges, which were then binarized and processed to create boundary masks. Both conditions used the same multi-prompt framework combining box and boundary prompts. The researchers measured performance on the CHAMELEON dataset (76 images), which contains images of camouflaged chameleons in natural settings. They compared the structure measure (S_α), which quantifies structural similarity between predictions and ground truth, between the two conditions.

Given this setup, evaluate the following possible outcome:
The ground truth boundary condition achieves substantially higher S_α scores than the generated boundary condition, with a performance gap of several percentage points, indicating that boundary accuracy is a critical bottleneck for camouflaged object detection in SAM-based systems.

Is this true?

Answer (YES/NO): NO